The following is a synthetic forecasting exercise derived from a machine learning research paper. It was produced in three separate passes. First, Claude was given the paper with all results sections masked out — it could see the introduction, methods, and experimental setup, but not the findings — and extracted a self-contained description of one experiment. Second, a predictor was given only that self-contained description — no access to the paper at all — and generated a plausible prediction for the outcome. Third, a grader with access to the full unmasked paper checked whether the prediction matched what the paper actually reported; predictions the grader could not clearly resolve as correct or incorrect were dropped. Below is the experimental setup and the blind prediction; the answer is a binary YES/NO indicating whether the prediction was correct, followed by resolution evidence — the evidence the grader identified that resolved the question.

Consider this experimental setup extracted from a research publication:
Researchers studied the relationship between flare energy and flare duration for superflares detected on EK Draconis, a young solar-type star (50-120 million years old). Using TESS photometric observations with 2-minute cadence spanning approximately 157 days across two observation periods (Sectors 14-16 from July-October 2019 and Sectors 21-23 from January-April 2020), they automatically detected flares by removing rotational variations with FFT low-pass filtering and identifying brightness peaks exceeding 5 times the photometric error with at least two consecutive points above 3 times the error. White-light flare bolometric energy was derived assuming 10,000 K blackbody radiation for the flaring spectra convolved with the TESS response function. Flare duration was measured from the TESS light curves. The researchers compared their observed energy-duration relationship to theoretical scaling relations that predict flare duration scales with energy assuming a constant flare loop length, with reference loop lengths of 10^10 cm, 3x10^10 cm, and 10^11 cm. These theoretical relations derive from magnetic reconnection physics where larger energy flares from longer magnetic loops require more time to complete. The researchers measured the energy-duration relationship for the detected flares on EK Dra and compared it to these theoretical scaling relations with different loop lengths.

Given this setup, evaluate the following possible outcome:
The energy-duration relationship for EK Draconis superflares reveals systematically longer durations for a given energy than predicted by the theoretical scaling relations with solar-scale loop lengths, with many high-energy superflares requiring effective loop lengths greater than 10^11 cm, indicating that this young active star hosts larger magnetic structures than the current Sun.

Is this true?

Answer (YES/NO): NO